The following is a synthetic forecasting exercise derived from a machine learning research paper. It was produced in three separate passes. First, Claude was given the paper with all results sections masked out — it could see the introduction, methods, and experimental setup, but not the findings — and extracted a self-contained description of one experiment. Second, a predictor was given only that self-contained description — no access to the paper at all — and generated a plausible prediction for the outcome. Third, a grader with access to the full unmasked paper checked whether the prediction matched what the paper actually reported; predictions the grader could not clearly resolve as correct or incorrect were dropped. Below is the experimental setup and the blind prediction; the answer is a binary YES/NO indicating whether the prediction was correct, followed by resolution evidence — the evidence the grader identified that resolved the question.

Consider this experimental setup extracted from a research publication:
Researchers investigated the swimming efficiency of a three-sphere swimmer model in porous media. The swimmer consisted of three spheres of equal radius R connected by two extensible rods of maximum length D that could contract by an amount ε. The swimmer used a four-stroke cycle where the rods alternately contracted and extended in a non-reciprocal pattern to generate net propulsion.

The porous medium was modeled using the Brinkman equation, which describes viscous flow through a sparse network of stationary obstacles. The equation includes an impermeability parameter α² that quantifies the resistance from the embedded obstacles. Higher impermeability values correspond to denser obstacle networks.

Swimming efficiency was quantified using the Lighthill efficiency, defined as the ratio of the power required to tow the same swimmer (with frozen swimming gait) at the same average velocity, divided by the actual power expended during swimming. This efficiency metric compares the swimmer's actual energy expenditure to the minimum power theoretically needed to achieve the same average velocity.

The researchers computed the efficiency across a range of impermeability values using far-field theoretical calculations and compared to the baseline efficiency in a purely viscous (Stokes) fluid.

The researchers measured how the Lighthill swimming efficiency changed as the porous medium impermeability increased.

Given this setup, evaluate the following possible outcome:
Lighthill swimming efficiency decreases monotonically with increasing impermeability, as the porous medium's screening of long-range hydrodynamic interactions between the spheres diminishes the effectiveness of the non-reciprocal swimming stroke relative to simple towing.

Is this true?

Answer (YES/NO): NO